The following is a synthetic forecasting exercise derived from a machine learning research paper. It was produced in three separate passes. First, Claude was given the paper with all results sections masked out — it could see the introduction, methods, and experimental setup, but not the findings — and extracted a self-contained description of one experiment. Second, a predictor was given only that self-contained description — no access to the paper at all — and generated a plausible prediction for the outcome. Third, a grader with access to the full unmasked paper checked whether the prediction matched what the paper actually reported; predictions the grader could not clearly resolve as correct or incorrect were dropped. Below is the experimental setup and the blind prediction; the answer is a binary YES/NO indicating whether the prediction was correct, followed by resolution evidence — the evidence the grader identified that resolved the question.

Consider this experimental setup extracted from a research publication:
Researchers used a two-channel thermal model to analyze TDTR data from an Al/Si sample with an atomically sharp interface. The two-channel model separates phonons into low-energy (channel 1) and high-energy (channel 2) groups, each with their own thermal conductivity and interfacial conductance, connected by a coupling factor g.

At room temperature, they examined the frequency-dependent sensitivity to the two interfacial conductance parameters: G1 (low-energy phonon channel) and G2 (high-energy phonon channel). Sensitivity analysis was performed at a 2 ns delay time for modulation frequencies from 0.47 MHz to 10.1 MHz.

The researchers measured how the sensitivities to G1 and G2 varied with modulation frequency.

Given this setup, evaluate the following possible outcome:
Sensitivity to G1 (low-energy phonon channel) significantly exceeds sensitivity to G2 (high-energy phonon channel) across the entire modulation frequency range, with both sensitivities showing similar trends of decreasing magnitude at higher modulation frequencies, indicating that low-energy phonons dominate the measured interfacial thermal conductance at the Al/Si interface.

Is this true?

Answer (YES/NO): NO